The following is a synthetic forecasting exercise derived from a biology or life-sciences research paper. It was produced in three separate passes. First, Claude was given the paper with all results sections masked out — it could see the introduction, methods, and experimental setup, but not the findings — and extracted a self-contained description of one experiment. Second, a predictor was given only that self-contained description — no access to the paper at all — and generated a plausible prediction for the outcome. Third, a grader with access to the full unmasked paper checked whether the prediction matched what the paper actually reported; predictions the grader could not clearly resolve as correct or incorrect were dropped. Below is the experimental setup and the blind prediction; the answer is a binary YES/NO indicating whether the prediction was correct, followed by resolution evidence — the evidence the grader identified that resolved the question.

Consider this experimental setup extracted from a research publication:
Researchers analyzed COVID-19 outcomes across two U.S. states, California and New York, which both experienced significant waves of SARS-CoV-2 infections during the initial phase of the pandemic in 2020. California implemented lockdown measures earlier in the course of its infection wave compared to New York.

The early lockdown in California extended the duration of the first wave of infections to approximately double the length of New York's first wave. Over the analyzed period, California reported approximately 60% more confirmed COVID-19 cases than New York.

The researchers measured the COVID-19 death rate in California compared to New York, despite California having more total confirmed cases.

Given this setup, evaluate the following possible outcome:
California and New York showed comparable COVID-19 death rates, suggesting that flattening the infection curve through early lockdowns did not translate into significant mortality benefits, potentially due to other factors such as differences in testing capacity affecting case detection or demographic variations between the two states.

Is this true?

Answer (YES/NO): NO